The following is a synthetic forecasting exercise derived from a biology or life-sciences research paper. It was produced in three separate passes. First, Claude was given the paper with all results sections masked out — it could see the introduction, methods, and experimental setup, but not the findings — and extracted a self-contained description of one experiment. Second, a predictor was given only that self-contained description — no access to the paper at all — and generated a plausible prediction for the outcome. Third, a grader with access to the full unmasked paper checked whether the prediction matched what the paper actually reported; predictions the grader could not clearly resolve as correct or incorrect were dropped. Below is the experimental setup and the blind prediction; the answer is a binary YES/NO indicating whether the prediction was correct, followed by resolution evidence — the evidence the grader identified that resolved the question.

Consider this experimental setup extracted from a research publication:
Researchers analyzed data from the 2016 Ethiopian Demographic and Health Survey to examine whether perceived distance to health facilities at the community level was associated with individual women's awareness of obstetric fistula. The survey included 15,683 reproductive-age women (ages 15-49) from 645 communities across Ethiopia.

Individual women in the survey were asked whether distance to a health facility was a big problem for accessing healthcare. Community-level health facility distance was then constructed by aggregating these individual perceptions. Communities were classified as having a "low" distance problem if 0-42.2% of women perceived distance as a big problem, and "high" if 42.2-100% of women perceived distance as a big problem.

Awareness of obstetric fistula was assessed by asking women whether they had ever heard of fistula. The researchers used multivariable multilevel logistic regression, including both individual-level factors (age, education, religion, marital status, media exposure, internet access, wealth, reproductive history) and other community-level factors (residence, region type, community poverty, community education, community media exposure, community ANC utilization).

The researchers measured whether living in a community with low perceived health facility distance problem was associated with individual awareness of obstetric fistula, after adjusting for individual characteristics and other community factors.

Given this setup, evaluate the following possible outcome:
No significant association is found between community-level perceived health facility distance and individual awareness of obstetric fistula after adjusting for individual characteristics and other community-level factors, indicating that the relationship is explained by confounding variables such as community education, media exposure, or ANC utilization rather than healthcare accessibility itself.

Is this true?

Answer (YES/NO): NO